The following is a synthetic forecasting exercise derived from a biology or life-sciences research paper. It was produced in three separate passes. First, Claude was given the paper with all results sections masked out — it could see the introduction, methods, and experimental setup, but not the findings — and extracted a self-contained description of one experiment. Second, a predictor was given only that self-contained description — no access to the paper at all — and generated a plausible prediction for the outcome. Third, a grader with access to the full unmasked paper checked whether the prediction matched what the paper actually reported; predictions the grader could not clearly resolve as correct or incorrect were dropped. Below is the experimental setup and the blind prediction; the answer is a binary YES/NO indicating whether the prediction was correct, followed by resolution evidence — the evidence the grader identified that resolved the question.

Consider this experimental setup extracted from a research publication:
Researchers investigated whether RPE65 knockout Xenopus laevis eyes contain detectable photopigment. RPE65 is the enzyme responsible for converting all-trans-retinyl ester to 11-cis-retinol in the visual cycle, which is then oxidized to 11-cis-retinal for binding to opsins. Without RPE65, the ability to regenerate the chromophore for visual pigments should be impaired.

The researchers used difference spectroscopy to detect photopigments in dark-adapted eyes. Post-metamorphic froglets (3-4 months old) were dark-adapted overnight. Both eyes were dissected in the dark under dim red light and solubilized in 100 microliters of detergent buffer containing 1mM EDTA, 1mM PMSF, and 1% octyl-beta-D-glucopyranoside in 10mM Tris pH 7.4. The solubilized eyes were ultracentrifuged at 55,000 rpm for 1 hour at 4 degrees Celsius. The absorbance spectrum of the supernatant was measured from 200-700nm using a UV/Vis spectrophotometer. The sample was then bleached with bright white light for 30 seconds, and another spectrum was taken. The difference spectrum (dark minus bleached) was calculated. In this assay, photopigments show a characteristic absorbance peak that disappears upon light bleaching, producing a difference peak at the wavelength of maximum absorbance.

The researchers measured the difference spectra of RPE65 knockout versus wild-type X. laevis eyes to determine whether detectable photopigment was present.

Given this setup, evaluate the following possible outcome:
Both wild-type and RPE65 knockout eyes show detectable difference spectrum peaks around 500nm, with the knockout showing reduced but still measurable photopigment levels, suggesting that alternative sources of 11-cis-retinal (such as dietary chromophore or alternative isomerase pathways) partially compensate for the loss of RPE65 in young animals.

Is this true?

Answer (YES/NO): NO